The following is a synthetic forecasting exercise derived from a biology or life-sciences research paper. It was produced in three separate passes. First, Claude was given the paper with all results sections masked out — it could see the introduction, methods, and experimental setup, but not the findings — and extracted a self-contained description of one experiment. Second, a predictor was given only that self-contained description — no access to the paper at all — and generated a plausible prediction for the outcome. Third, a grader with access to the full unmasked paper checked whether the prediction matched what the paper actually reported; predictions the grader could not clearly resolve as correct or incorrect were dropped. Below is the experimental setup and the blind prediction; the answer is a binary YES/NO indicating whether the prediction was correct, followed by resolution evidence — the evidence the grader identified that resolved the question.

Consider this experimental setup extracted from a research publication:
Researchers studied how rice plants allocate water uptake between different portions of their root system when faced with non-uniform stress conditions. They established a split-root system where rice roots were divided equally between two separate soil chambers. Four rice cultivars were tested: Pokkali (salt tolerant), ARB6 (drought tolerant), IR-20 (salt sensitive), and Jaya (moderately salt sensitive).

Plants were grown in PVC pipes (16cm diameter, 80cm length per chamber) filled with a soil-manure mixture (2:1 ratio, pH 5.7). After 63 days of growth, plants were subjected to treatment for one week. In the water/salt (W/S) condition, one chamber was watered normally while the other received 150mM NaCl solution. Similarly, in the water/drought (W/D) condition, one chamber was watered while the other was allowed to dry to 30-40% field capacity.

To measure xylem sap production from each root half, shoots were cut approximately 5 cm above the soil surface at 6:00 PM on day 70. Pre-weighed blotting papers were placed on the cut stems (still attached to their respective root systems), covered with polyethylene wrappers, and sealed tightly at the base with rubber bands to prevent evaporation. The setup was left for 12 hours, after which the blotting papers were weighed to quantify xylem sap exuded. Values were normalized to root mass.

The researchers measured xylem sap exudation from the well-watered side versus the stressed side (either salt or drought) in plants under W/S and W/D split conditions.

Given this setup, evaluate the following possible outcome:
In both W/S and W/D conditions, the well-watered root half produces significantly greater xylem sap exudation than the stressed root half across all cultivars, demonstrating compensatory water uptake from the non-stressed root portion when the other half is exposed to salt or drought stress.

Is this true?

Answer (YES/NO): NO